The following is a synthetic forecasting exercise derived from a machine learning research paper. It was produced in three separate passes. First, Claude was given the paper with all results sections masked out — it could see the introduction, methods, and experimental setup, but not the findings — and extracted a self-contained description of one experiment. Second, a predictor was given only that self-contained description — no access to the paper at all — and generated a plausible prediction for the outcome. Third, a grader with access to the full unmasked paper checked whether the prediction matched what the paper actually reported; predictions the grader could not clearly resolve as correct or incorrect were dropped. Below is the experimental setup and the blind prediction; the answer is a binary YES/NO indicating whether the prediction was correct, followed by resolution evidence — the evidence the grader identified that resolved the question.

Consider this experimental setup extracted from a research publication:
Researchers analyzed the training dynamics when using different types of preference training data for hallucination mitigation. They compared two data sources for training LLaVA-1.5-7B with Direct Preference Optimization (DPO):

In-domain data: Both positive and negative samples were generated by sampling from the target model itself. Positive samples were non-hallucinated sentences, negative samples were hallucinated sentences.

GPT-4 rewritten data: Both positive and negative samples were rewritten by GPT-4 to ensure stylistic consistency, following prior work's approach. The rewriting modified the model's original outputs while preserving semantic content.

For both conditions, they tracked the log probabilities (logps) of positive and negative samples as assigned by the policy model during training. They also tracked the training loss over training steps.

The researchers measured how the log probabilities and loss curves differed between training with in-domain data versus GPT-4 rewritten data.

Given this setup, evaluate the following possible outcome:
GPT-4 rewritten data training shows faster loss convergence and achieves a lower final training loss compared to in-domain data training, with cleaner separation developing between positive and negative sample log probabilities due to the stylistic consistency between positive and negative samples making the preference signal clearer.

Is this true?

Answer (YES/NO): NO